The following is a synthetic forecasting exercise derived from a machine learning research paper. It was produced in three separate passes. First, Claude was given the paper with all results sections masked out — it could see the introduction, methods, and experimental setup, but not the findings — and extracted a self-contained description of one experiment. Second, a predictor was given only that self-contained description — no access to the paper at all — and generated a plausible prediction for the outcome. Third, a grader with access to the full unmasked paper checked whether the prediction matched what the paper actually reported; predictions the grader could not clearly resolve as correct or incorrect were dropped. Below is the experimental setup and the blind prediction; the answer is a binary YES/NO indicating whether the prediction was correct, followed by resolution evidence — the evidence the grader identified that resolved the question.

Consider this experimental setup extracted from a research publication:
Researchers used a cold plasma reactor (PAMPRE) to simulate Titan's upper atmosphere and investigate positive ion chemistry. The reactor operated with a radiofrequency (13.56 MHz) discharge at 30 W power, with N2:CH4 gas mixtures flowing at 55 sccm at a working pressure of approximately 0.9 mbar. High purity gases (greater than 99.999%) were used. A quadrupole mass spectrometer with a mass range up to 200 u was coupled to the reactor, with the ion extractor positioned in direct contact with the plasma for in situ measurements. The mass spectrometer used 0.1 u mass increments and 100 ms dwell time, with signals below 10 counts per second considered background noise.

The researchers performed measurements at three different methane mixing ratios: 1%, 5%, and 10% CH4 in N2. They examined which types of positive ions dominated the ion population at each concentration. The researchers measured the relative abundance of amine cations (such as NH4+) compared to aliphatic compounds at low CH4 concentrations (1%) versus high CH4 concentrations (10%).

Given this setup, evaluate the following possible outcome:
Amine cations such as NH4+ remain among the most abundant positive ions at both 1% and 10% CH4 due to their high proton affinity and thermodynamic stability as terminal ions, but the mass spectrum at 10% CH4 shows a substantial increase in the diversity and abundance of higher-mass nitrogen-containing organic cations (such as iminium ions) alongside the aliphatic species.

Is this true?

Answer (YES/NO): NO